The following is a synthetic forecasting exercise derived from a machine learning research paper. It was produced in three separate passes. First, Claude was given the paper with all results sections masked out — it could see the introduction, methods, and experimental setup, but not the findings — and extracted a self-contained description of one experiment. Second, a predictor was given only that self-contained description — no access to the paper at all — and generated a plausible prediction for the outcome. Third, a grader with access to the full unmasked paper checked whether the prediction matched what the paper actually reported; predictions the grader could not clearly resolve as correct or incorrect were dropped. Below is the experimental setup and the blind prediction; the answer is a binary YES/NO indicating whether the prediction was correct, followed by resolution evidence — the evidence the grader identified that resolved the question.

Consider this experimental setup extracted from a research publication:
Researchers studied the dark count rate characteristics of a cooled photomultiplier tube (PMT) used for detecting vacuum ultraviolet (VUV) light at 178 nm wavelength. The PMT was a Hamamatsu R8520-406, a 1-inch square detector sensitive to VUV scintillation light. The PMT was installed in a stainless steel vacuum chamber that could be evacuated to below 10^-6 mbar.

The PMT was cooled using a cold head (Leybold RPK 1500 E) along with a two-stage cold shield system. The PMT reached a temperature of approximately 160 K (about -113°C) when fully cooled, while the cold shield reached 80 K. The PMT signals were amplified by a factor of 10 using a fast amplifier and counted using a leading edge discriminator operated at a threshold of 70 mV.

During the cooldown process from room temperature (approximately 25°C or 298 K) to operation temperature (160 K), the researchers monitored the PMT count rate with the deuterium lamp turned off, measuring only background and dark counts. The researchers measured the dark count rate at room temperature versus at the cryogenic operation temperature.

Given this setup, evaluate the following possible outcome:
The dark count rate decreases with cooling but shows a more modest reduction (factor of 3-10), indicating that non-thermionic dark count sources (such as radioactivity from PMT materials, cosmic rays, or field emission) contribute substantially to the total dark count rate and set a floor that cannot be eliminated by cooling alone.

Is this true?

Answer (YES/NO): NO